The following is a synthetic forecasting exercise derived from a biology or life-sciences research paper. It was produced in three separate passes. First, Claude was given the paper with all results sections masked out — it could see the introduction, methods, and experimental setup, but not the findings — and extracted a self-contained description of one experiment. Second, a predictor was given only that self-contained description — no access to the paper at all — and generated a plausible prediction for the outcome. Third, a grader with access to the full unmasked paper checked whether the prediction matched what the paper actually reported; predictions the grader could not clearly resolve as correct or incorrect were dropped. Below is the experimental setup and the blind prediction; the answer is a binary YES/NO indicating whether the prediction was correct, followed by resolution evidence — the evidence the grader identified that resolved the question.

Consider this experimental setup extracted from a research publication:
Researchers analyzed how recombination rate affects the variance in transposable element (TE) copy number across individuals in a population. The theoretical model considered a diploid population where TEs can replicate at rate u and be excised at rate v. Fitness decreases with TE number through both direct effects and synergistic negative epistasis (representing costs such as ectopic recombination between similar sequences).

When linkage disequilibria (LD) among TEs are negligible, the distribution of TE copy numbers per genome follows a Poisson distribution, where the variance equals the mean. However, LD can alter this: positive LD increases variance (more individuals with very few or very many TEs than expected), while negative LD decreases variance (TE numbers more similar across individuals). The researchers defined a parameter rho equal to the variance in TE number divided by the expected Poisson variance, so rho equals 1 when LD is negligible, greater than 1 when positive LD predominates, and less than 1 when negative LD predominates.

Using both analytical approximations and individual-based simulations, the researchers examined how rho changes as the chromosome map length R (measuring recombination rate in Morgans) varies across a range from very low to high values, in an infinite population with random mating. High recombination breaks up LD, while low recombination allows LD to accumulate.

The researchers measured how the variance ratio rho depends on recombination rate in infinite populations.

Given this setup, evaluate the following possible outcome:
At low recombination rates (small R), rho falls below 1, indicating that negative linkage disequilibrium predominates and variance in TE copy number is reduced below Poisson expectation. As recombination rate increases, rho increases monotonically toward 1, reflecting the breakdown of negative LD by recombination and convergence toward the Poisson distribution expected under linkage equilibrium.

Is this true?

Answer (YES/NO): NO